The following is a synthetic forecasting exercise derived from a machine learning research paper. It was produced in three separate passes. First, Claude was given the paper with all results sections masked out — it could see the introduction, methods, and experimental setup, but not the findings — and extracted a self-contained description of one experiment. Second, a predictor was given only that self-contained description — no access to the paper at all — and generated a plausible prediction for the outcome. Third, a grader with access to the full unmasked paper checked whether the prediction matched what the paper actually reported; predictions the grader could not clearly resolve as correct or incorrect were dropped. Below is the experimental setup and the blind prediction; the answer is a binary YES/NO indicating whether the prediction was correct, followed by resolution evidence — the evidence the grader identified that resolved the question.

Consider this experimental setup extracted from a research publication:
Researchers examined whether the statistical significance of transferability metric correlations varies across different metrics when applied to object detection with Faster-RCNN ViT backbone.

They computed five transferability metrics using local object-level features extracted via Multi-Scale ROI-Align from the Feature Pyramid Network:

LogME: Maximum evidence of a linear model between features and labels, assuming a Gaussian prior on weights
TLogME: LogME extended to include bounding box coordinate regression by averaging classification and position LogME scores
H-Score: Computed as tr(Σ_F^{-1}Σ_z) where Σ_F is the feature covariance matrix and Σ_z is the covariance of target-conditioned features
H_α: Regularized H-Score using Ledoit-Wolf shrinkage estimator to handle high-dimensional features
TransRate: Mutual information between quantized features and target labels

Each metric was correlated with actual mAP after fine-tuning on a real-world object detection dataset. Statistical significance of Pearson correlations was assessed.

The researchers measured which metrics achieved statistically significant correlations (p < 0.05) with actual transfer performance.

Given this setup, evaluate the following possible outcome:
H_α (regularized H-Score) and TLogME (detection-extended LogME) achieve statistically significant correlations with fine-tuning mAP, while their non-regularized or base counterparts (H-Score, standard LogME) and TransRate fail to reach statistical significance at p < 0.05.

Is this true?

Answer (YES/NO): NO